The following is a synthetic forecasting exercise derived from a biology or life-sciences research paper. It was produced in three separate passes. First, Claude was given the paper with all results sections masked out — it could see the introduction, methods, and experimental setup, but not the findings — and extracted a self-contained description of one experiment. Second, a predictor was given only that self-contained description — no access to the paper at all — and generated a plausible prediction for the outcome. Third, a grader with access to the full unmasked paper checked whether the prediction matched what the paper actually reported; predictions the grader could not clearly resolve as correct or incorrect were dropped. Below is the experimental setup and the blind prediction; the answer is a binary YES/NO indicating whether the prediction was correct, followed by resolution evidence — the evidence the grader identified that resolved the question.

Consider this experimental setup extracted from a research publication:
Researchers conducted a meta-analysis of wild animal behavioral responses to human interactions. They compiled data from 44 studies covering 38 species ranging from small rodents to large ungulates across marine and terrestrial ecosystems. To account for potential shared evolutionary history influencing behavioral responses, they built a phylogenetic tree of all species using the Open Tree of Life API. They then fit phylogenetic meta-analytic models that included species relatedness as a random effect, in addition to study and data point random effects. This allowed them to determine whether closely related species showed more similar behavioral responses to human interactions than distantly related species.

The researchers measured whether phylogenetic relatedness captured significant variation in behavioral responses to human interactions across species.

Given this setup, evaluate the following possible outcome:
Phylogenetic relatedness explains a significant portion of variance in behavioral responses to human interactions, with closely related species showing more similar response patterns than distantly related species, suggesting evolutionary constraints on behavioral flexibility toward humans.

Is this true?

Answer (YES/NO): NO